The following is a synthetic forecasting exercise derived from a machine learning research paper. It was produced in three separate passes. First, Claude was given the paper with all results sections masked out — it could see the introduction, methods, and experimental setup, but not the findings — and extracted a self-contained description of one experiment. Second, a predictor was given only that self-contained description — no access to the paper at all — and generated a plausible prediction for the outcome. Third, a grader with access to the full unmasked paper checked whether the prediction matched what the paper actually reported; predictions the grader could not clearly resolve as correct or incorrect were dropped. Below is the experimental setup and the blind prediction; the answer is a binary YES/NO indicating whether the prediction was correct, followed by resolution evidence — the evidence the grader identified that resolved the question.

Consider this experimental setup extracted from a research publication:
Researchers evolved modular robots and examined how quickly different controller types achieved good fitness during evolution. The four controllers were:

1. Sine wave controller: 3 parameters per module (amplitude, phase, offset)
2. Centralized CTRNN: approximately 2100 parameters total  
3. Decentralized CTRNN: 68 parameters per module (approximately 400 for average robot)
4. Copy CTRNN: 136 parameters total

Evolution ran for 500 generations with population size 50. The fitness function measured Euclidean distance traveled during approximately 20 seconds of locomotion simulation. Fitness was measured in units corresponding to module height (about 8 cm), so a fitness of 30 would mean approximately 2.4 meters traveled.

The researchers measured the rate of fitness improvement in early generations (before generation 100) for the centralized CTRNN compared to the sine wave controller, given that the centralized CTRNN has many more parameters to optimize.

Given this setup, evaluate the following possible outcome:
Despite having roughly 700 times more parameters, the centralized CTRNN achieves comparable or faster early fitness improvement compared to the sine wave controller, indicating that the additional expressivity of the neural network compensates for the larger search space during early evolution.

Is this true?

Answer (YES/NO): YES